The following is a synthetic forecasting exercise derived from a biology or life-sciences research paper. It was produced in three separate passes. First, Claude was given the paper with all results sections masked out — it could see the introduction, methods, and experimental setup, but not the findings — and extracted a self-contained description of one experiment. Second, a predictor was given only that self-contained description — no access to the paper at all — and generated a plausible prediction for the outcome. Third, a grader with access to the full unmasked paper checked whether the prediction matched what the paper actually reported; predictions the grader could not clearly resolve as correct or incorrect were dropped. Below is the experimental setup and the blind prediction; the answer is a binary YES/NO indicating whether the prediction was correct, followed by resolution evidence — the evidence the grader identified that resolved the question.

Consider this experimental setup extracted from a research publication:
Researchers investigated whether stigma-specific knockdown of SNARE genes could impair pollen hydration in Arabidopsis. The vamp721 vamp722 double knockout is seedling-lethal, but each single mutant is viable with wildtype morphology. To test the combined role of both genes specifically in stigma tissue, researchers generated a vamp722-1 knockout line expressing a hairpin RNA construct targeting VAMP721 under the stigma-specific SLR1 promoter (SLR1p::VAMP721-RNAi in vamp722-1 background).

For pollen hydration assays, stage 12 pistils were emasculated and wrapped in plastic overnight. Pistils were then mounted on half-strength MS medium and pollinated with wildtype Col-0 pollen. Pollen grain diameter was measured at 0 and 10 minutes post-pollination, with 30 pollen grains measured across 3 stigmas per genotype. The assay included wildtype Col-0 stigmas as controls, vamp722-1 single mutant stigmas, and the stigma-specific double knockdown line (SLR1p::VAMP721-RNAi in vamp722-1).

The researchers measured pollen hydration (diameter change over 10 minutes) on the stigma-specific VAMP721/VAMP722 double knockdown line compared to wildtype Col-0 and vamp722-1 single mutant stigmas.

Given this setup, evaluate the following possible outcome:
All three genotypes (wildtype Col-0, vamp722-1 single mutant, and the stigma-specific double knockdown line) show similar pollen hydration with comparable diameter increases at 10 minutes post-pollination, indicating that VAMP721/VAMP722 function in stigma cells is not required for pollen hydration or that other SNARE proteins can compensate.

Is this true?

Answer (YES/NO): NO